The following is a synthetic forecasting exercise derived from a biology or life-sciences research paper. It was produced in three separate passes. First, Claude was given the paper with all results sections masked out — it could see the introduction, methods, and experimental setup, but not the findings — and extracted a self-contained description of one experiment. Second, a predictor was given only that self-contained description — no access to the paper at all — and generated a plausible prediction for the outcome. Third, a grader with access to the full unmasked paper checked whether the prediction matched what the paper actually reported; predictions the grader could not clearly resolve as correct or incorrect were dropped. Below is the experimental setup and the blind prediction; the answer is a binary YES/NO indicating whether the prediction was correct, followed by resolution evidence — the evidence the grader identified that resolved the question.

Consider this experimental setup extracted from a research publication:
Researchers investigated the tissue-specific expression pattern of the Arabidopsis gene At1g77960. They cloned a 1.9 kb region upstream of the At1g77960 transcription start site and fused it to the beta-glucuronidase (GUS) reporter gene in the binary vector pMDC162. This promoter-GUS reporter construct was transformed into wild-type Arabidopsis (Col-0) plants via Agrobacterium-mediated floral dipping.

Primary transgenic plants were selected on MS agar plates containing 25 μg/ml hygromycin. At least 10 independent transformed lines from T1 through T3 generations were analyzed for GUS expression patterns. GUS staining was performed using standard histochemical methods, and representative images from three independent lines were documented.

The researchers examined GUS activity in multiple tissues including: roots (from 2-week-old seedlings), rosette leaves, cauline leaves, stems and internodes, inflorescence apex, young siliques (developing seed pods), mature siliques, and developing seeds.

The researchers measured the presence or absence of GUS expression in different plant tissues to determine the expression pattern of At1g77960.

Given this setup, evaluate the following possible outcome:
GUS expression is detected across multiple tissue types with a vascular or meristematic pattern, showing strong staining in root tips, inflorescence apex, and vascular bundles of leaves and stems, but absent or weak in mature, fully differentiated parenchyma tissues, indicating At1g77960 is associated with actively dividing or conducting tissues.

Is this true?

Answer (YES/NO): NO